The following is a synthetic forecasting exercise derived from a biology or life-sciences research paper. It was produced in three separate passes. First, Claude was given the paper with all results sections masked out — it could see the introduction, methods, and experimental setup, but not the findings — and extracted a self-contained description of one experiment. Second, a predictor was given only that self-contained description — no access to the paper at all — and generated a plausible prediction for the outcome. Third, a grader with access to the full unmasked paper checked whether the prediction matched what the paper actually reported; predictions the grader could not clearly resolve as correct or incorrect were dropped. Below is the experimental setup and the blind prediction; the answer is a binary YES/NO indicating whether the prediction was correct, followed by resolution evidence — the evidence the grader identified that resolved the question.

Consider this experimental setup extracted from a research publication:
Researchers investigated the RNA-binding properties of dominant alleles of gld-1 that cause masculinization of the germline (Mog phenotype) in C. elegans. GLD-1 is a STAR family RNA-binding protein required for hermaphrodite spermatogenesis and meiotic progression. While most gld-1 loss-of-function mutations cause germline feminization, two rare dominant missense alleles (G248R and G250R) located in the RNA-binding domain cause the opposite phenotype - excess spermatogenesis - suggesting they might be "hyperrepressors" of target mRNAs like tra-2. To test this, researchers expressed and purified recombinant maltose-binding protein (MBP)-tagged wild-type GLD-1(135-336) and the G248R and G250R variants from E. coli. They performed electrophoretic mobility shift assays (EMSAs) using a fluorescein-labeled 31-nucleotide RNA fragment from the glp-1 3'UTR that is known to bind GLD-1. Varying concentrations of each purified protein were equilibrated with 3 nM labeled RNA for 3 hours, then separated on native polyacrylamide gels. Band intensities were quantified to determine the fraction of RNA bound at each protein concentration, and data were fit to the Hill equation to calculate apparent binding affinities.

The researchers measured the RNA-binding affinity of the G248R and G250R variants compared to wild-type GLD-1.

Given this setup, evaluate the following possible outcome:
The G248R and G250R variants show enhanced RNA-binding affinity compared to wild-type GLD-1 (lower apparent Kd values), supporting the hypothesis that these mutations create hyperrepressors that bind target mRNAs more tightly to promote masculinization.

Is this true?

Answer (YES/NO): NO